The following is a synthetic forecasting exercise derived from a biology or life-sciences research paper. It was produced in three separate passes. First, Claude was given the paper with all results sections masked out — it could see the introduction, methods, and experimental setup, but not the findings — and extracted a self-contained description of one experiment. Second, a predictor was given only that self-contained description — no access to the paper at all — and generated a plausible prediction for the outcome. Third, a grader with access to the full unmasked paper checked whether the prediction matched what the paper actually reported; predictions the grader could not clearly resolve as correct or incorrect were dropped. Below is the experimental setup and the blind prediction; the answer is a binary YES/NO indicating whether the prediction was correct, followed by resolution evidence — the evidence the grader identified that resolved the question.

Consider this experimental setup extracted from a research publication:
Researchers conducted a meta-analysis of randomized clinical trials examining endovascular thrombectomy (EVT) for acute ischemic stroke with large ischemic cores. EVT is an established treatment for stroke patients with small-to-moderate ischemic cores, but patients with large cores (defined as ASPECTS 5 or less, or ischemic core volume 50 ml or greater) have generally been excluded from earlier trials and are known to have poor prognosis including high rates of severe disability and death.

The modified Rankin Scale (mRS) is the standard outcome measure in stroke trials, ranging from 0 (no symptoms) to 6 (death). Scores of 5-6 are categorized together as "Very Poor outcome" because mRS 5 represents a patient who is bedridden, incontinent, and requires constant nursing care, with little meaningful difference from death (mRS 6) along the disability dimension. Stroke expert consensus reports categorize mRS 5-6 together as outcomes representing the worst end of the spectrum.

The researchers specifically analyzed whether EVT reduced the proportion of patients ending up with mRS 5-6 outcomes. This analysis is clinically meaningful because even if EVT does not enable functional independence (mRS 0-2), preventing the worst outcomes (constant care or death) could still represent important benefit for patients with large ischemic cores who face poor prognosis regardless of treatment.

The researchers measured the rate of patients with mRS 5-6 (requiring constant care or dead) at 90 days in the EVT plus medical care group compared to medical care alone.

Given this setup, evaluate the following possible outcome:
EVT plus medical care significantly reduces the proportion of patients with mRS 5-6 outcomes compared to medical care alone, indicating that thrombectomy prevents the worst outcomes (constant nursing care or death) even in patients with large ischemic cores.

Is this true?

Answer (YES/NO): YES